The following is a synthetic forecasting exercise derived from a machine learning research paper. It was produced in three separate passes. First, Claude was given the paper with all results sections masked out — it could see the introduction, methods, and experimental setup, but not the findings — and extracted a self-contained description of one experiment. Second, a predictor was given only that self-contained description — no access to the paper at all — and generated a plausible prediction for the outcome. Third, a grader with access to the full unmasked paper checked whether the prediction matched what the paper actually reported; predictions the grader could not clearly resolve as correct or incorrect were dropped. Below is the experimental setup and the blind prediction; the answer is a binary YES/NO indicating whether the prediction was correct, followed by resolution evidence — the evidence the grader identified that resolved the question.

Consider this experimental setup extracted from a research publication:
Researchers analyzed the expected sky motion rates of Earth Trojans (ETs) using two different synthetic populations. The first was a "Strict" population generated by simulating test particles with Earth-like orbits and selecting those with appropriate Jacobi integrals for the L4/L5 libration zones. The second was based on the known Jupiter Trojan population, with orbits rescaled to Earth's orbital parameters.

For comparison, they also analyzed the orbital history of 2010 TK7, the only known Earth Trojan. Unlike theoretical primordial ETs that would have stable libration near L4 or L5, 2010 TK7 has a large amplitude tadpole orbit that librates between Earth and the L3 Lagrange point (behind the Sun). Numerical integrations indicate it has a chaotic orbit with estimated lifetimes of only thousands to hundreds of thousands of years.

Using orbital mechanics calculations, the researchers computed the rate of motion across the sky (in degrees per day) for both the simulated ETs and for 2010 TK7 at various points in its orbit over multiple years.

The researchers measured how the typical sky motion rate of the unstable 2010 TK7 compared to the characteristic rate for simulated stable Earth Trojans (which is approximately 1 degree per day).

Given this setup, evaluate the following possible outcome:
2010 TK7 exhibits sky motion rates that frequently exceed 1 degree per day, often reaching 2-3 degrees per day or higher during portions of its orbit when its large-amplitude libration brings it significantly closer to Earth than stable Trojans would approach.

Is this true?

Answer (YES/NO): NO